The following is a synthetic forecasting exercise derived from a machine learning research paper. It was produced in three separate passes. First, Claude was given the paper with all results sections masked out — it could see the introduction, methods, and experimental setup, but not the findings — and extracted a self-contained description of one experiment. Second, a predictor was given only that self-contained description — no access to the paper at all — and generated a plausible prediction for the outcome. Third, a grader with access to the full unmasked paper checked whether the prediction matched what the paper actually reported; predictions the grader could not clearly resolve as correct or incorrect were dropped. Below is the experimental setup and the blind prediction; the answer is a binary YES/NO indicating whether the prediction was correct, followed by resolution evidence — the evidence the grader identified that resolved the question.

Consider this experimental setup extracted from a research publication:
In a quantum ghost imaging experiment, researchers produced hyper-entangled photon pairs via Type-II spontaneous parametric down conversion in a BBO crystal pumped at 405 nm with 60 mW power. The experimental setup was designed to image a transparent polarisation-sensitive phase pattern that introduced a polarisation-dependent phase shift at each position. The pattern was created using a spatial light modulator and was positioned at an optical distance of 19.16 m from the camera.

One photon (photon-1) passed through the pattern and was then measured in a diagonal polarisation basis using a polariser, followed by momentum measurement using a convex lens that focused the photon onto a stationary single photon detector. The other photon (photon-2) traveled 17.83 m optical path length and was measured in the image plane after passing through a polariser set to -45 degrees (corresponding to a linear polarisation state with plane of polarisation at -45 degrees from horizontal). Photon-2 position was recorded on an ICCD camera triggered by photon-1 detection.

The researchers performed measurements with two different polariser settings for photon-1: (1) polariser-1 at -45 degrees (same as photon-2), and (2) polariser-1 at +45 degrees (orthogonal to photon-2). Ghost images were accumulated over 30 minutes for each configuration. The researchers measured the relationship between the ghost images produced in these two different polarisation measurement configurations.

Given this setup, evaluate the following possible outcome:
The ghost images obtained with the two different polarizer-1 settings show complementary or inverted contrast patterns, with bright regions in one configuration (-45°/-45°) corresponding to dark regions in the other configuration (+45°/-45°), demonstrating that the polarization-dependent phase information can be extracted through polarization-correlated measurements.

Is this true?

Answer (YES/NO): YES